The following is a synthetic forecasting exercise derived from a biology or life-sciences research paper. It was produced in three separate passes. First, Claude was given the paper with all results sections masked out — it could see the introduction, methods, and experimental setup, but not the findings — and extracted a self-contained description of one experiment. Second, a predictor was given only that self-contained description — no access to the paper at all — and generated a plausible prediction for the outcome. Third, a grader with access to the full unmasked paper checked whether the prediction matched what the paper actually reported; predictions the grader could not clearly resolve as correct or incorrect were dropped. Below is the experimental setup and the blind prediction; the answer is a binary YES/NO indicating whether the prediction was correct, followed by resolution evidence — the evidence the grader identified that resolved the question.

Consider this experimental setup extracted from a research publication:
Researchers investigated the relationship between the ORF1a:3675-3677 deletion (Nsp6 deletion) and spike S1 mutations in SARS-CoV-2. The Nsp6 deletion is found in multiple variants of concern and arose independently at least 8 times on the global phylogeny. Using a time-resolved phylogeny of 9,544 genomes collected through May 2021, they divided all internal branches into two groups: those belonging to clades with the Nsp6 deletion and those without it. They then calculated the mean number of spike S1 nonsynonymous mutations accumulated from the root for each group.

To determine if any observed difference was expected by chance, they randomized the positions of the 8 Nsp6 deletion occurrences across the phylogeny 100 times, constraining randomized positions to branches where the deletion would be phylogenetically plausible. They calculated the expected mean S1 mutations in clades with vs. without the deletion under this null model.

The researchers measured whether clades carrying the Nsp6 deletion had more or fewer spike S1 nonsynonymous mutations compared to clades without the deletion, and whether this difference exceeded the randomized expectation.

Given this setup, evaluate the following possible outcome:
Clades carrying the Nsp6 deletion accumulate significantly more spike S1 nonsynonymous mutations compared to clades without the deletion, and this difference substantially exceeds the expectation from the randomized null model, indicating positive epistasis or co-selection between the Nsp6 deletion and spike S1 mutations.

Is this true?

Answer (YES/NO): NO